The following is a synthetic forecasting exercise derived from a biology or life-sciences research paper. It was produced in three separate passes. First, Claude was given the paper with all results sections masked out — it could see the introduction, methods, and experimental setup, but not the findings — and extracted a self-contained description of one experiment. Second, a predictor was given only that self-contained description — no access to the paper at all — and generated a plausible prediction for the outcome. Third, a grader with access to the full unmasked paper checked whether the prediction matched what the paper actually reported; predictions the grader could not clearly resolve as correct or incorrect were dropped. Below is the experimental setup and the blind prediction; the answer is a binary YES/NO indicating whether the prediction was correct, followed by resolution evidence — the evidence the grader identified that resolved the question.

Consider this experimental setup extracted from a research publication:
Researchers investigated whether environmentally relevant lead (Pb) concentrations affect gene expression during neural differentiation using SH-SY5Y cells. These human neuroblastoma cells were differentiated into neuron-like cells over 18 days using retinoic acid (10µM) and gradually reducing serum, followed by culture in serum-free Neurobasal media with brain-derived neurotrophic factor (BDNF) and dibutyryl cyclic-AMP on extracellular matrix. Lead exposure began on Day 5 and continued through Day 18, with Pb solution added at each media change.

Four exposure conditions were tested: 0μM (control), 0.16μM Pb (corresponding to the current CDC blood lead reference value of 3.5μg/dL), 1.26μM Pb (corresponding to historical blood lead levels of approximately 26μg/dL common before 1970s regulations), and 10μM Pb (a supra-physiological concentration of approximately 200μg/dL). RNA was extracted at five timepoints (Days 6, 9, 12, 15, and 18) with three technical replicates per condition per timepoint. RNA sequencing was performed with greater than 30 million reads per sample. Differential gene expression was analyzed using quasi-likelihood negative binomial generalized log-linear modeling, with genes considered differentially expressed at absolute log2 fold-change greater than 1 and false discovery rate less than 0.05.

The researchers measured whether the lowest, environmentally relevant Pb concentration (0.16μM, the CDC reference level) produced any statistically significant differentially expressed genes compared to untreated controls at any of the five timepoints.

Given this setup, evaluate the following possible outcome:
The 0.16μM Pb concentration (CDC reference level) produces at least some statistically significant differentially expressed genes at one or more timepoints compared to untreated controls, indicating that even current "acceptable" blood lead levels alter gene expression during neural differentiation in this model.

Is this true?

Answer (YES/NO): YES